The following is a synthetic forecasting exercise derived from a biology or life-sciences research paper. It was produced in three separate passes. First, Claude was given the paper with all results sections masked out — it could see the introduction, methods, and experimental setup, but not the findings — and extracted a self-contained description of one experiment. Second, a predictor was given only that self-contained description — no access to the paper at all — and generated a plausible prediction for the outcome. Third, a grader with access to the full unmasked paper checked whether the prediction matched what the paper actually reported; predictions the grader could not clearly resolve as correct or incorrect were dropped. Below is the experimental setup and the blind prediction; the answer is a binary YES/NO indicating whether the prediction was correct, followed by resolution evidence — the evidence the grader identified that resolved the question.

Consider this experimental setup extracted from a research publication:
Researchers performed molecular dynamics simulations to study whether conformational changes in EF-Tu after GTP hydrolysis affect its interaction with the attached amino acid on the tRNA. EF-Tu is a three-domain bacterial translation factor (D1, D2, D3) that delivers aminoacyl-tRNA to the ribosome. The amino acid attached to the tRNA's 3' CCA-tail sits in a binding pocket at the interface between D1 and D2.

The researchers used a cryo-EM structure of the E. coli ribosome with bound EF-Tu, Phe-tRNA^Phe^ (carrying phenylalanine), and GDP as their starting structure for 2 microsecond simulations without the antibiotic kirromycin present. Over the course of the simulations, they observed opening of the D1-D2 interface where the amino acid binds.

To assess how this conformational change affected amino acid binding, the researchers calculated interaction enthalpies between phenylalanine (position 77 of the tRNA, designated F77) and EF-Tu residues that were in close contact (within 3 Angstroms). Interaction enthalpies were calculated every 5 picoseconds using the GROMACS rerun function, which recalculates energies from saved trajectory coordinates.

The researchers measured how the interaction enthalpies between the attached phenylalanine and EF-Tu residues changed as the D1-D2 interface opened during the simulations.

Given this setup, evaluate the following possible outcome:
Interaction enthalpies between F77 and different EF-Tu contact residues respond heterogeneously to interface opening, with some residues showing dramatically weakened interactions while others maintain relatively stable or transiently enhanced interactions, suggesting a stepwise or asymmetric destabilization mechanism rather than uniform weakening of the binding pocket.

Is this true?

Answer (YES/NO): NO